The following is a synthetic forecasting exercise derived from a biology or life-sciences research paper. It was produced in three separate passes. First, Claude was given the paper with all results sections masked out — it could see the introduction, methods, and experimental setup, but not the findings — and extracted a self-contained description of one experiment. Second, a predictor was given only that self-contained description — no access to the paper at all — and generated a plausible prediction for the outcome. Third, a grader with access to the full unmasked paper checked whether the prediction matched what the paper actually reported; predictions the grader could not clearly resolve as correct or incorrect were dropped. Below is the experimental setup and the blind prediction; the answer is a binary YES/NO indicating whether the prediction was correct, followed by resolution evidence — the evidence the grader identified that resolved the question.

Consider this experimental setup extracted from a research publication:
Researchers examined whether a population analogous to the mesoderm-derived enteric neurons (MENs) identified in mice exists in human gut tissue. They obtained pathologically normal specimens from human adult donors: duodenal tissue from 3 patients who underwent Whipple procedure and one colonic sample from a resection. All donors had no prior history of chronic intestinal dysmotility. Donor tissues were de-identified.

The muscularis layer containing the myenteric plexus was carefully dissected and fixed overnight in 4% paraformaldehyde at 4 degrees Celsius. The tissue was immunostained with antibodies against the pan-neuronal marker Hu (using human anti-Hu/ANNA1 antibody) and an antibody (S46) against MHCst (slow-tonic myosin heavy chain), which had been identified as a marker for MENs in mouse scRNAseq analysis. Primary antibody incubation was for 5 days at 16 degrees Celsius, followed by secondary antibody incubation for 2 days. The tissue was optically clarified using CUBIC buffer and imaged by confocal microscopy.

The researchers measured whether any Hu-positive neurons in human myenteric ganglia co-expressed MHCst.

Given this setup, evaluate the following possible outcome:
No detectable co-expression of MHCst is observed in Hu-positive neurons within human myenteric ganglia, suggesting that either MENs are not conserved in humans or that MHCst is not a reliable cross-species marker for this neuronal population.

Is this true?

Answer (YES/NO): NO